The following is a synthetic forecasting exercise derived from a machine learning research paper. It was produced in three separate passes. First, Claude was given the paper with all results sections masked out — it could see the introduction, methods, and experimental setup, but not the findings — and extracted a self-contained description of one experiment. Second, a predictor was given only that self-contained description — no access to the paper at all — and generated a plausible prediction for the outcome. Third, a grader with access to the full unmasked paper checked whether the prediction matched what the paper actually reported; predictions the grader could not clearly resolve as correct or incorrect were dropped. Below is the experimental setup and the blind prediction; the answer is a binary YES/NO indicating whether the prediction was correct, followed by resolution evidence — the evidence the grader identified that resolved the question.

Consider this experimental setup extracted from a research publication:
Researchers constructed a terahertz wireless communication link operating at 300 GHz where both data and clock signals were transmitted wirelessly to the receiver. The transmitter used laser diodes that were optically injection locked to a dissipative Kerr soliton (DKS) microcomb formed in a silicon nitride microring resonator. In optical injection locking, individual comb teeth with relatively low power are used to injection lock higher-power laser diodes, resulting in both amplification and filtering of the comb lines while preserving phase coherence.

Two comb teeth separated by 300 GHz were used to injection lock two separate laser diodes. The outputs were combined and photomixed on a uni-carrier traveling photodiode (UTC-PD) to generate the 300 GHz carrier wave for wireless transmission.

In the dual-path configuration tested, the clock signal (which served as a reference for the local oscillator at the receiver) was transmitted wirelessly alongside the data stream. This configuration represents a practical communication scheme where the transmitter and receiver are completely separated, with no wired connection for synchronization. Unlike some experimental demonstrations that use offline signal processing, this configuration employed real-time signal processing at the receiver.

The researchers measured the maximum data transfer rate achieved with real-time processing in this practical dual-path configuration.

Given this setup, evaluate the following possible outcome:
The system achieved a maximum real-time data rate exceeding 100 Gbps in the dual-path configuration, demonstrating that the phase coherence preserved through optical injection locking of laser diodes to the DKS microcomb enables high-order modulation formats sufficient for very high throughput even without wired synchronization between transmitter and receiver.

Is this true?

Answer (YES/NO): NO